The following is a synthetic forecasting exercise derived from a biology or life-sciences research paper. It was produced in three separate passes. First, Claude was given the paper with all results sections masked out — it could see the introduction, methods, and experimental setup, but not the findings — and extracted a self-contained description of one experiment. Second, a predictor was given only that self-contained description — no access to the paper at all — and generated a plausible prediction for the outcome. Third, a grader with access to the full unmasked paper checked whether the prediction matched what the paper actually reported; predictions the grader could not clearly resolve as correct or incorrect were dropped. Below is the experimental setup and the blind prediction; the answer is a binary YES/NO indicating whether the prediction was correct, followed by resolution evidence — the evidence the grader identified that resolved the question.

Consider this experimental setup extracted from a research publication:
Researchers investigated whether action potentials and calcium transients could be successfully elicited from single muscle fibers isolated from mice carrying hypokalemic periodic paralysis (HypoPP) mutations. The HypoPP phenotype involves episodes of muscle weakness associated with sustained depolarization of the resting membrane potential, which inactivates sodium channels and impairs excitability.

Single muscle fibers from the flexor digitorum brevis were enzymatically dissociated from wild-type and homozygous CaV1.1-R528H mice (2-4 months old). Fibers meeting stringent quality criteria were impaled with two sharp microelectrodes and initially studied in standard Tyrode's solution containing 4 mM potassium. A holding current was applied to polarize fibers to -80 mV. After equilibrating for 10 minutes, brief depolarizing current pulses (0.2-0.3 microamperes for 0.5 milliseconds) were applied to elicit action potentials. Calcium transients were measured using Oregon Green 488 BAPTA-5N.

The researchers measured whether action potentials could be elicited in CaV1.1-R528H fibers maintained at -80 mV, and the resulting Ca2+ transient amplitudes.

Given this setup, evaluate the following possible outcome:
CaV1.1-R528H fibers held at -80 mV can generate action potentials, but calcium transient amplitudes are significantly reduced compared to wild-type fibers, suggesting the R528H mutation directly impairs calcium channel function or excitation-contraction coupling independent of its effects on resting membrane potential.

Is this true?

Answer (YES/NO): YES